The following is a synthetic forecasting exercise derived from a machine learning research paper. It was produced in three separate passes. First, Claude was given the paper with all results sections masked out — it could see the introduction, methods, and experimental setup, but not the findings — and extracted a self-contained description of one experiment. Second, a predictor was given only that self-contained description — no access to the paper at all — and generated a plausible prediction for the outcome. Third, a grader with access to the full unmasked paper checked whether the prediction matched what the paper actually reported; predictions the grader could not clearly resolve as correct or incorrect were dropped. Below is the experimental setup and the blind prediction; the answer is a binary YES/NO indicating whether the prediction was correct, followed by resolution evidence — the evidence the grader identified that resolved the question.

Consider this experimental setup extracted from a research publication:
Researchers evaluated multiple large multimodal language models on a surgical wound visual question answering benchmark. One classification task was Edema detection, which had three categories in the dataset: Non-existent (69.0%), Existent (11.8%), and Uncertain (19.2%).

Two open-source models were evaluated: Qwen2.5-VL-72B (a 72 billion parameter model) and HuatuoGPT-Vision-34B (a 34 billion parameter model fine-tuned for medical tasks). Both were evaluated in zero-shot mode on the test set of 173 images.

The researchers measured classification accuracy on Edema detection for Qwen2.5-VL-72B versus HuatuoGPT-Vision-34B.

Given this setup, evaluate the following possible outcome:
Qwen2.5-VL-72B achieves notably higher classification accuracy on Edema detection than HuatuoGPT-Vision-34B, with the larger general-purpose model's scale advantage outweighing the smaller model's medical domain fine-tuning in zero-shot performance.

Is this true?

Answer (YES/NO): YES